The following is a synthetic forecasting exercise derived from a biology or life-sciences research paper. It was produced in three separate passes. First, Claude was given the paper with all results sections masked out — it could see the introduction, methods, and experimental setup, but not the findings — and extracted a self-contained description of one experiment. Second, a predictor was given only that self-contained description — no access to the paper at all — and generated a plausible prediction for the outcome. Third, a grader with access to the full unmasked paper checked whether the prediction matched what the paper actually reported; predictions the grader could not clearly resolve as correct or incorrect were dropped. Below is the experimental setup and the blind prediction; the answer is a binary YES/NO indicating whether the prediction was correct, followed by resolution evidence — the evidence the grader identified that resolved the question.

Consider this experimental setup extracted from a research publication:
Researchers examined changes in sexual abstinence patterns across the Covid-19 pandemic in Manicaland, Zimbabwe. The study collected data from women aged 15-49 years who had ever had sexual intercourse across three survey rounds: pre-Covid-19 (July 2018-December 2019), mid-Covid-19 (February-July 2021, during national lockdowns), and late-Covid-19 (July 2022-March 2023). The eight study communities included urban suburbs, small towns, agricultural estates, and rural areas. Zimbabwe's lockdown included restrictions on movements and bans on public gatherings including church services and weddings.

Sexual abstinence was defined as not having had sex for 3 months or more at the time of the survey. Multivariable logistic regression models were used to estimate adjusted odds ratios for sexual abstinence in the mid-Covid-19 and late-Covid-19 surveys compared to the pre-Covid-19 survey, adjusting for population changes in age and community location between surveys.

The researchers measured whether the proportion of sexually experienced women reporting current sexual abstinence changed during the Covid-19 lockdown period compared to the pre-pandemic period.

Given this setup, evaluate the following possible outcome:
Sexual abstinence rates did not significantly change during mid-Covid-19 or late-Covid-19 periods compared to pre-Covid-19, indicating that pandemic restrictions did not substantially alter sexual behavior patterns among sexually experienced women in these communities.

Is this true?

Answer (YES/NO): NO